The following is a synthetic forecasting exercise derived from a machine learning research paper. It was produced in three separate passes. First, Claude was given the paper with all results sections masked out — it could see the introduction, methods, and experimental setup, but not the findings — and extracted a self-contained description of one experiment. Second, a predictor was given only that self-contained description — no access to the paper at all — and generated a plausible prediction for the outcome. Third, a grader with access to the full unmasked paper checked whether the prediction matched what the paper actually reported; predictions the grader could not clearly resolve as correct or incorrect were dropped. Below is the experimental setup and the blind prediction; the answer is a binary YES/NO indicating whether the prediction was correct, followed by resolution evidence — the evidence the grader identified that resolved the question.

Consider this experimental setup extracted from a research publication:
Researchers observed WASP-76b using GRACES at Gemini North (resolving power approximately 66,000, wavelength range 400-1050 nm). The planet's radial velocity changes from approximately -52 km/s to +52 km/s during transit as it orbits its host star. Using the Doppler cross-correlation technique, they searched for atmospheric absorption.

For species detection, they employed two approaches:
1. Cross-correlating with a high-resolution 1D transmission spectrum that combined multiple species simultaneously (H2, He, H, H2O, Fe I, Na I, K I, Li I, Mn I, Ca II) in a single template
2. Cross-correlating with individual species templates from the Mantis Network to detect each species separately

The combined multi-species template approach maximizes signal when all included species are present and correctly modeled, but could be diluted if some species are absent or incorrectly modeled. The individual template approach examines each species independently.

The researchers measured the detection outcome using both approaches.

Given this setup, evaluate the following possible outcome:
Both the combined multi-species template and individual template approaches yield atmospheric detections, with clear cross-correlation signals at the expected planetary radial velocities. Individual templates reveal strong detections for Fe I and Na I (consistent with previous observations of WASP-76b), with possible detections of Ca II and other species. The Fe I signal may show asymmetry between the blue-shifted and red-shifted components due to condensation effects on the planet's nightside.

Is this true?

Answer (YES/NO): NO